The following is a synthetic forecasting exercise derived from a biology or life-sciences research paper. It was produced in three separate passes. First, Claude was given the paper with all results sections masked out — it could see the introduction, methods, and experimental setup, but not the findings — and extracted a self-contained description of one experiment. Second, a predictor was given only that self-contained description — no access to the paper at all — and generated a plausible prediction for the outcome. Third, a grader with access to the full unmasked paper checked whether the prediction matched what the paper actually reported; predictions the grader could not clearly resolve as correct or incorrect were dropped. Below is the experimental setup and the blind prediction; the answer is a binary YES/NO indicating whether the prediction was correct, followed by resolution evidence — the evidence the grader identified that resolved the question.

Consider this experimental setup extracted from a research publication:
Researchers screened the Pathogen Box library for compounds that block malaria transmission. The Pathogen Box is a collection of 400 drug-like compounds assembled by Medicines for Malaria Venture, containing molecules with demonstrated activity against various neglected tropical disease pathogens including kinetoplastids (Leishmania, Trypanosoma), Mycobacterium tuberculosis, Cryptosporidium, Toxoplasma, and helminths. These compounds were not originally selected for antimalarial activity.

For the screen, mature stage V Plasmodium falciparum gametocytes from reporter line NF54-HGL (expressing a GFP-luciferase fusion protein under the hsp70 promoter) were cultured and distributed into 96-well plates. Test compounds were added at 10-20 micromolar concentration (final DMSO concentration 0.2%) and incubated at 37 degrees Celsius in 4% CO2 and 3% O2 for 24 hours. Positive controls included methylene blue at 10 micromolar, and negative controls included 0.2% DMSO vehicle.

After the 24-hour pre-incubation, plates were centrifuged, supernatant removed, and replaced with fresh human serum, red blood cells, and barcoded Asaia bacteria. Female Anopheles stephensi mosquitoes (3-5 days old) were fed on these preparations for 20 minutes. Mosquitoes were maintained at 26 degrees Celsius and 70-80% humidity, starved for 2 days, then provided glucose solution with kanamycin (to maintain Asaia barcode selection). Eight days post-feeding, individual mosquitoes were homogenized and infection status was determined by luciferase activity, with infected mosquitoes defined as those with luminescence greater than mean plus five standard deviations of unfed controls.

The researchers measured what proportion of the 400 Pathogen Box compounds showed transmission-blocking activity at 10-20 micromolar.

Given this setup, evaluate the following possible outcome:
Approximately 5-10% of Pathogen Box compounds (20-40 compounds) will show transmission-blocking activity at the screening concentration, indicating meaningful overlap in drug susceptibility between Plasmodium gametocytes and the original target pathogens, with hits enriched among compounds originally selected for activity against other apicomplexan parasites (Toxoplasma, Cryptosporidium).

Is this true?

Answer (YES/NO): NO